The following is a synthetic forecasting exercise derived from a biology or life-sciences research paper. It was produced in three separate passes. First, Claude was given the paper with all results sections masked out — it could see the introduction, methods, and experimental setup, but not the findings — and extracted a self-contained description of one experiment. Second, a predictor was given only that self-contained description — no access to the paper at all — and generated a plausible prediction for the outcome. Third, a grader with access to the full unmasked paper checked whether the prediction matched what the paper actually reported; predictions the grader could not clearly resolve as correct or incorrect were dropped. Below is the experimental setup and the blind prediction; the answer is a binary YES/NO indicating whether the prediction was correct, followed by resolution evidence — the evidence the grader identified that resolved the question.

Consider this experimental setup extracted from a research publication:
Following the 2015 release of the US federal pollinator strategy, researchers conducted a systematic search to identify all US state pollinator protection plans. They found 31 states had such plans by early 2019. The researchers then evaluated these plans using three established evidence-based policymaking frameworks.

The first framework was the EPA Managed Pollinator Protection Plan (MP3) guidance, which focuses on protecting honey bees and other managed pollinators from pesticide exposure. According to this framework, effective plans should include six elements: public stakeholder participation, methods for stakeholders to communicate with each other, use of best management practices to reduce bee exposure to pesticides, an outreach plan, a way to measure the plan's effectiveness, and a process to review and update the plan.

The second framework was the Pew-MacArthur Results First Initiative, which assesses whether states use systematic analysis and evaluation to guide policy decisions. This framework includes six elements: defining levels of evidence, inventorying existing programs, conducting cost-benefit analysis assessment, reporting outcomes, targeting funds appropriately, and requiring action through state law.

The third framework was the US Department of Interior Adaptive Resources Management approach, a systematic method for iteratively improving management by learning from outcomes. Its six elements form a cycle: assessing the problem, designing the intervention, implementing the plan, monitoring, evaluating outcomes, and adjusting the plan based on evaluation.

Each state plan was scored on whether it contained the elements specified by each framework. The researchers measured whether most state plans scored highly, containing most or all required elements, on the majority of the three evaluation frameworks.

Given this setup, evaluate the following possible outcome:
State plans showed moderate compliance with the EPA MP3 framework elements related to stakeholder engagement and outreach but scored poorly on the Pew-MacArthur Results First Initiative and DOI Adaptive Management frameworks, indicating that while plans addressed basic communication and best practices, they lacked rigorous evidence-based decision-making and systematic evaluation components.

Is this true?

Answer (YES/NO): NO